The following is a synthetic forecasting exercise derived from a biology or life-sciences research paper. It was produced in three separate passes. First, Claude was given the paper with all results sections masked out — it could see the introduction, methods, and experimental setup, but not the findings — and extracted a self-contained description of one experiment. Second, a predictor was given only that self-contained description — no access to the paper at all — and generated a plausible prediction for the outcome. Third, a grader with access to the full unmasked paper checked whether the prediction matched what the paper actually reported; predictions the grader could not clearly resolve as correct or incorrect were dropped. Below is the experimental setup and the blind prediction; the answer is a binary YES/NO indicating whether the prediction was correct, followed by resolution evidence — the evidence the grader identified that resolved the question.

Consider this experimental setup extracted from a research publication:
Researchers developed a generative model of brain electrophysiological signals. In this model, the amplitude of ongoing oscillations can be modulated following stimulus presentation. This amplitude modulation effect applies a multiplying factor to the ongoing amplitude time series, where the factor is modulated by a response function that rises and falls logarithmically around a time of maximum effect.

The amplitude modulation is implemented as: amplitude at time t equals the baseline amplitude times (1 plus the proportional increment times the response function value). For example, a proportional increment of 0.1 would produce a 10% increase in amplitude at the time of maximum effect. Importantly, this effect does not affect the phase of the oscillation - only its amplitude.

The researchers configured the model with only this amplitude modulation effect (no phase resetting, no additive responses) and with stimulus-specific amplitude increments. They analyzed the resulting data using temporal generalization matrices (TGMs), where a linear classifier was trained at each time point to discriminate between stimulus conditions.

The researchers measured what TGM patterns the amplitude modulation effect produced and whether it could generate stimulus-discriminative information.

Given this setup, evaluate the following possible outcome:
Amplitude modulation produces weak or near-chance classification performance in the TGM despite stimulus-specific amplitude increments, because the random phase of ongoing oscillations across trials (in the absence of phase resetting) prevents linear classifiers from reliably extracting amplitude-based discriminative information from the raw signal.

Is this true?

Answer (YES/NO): YES